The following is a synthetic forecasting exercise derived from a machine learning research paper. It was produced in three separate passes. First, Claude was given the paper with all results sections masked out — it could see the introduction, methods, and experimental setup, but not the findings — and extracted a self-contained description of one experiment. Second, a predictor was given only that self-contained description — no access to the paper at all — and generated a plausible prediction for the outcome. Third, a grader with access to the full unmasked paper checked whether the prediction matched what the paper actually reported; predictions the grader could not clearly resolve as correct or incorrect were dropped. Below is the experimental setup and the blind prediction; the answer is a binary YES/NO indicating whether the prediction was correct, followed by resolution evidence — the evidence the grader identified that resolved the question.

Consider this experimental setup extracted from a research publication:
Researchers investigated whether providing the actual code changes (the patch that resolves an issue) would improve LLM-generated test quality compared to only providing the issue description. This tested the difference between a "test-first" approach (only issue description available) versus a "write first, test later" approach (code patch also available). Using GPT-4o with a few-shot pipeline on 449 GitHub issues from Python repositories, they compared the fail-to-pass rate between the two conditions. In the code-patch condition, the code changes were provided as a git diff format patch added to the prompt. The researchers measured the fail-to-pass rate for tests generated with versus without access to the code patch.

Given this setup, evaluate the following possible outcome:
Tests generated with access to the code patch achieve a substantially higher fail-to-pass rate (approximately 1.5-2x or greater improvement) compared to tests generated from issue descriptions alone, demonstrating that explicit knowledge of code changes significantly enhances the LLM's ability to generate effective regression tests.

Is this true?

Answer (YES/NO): NO